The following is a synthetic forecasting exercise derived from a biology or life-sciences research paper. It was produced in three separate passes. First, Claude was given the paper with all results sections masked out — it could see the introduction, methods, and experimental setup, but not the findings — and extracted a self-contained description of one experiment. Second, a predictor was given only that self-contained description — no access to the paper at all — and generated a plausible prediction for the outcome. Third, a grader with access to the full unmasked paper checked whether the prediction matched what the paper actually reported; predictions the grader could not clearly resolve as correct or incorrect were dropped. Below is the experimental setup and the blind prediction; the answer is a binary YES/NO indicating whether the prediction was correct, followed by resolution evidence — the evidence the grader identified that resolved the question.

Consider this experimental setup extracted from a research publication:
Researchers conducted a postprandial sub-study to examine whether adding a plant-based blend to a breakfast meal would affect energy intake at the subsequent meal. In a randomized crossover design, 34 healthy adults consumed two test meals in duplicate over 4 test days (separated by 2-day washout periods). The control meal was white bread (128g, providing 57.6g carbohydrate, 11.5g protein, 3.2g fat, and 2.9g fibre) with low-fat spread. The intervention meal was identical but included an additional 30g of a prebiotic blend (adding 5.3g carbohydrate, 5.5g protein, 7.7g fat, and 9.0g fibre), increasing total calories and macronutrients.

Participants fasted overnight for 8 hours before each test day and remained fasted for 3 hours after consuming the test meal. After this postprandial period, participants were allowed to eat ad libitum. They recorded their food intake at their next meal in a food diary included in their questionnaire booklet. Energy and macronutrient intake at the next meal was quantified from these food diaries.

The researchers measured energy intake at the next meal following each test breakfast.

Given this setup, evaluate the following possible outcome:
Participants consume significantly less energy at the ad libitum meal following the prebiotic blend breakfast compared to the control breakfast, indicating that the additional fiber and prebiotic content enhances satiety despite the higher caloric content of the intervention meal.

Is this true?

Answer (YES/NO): NO